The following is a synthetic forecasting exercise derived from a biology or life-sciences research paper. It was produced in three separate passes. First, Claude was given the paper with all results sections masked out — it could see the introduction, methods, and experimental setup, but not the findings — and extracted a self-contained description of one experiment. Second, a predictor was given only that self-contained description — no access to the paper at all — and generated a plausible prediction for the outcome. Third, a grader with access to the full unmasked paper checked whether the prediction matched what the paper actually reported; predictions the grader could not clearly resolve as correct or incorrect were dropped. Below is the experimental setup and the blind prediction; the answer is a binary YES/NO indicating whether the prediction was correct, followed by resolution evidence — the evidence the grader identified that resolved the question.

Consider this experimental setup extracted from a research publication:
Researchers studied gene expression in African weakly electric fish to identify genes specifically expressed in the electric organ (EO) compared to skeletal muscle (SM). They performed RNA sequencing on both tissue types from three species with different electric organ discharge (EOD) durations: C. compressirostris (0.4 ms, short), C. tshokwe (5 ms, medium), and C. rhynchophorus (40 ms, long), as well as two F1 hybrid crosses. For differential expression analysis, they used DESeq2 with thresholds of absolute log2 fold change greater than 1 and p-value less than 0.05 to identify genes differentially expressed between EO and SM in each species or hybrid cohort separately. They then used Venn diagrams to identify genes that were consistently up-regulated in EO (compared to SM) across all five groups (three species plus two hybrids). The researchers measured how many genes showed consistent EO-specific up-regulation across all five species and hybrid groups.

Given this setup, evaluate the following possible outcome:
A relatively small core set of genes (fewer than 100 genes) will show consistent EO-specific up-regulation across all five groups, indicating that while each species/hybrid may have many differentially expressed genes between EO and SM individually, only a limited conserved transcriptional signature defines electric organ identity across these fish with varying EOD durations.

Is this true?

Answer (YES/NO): NO